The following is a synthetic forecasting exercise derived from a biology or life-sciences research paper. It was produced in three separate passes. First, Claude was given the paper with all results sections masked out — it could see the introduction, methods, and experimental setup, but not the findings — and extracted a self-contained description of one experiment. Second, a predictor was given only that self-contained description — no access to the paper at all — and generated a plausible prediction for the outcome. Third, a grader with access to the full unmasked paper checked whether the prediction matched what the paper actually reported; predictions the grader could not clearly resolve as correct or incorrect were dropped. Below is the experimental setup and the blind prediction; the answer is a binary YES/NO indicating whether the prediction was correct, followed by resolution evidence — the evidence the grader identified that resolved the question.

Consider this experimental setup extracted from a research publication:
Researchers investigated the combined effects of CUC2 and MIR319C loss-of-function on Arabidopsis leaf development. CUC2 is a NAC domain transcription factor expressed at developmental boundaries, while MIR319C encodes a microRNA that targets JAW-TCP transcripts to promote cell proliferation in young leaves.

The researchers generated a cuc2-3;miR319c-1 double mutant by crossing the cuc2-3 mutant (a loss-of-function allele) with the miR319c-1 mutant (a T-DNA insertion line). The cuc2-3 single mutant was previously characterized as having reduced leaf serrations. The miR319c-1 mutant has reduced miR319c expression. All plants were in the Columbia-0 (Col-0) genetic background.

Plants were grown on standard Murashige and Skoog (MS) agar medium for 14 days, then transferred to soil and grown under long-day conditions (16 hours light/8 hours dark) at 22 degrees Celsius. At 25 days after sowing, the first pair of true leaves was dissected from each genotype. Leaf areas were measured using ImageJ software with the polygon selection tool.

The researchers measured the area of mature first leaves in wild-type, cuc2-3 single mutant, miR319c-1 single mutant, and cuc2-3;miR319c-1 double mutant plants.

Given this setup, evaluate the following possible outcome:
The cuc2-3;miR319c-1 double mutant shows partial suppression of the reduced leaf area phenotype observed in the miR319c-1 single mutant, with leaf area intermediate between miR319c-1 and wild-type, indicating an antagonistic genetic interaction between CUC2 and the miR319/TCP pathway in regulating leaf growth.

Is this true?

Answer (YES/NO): NO